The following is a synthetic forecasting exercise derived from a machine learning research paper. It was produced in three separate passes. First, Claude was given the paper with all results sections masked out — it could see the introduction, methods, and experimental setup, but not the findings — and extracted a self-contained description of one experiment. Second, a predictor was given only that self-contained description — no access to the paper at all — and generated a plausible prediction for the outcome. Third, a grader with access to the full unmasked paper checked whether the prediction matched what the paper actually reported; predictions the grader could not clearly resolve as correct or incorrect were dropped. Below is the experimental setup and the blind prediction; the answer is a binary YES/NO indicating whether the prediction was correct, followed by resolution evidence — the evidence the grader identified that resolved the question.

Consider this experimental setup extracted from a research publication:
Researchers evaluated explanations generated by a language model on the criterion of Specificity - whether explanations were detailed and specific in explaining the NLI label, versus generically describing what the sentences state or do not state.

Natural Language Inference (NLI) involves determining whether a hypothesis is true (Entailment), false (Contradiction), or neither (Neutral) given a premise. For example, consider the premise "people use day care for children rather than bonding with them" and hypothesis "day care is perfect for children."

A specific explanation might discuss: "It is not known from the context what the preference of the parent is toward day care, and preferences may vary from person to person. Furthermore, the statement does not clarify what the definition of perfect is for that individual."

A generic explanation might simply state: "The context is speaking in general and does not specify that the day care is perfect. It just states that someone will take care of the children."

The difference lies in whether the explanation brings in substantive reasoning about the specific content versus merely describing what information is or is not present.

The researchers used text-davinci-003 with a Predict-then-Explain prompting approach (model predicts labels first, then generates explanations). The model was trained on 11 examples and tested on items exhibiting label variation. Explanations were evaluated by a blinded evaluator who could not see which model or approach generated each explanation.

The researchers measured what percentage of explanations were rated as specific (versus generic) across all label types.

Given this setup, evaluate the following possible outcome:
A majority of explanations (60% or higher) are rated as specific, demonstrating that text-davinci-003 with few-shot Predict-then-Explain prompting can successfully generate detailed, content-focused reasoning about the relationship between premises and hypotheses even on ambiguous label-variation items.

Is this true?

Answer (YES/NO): NO